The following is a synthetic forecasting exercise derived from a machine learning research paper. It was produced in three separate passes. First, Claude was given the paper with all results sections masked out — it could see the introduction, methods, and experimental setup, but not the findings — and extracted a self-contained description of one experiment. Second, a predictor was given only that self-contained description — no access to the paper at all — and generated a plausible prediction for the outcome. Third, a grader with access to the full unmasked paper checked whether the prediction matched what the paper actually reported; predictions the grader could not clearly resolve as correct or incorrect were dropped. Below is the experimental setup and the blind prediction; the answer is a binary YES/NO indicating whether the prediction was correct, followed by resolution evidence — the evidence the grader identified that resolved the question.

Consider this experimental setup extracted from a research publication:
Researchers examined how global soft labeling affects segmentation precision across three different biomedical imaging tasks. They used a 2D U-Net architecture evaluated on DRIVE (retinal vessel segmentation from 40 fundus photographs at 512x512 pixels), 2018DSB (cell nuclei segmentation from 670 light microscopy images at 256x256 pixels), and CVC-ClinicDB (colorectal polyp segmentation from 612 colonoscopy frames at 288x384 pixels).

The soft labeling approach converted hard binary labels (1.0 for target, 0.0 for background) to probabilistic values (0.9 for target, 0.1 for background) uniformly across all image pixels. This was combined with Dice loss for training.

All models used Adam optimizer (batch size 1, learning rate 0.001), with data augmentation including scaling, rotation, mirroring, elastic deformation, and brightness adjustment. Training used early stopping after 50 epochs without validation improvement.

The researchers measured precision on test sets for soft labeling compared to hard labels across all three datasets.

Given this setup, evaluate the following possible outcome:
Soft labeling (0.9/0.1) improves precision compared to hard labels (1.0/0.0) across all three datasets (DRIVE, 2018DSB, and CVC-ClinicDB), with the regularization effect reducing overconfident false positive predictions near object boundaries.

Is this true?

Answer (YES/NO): NO